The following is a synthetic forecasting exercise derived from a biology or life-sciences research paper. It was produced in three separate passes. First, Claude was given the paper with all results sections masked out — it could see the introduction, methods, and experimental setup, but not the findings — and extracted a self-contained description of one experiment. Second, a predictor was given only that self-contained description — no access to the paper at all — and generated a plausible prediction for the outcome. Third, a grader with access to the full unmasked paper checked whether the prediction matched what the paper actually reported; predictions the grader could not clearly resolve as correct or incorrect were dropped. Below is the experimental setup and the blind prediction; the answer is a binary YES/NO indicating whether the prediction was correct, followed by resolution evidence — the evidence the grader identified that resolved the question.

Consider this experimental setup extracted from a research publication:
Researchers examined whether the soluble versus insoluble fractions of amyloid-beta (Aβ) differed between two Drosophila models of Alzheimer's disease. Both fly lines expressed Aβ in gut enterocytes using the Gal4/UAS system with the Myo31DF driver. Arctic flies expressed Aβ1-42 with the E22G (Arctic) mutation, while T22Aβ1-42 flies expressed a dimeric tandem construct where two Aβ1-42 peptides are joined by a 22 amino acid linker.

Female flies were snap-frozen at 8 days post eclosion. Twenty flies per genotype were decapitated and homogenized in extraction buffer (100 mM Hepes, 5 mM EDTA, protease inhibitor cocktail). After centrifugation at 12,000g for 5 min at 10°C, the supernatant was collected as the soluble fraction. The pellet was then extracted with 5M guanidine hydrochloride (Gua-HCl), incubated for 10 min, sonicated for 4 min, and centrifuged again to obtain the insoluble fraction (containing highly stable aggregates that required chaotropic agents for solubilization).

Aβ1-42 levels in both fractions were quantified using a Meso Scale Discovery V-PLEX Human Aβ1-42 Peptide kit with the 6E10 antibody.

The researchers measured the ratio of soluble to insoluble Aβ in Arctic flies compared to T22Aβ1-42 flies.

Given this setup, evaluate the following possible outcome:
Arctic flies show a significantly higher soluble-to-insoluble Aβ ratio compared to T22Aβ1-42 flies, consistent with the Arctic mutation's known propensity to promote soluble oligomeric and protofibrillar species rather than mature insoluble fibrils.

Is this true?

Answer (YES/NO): NO